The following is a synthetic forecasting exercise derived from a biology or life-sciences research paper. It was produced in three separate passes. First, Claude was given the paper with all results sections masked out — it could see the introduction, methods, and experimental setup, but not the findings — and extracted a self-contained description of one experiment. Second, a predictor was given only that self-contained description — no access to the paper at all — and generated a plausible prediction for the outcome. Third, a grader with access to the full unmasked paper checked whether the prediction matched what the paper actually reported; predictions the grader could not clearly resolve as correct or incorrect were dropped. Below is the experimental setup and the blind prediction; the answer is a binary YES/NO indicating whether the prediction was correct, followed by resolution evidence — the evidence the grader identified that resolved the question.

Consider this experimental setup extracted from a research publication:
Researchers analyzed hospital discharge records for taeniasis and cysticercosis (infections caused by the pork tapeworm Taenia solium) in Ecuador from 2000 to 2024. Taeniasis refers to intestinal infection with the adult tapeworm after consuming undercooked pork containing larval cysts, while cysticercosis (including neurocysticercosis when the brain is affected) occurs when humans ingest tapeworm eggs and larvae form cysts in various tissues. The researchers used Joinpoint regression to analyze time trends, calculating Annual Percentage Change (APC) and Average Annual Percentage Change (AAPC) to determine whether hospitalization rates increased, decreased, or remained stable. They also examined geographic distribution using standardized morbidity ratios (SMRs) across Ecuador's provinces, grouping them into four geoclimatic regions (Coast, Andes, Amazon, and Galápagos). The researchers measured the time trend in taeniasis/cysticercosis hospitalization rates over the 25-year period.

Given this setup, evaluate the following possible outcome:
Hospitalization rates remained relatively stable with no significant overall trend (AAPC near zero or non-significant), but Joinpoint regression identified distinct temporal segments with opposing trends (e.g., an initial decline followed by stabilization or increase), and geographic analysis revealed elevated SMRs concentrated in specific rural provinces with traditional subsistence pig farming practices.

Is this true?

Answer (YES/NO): NO